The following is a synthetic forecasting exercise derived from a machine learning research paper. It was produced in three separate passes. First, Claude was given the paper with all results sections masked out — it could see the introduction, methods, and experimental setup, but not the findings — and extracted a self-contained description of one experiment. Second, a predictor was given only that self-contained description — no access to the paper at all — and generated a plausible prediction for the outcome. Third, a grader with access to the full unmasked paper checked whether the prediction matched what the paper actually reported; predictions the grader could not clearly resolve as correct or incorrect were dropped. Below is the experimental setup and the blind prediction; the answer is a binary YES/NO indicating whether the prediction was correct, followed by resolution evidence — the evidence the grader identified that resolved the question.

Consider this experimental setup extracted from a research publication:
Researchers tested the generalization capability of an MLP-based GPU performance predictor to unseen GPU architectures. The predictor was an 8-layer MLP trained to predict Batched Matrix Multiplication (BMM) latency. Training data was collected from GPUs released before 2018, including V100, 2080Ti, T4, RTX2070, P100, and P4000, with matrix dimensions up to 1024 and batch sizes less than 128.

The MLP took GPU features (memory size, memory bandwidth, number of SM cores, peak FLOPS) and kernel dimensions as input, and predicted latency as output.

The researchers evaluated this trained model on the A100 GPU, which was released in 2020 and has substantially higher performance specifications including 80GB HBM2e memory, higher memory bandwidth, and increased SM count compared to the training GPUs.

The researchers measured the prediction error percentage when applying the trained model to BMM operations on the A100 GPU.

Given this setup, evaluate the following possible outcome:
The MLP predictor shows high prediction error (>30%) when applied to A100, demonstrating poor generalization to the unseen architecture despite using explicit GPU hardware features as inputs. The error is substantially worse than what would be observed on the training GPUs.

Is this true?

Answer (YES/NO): YES